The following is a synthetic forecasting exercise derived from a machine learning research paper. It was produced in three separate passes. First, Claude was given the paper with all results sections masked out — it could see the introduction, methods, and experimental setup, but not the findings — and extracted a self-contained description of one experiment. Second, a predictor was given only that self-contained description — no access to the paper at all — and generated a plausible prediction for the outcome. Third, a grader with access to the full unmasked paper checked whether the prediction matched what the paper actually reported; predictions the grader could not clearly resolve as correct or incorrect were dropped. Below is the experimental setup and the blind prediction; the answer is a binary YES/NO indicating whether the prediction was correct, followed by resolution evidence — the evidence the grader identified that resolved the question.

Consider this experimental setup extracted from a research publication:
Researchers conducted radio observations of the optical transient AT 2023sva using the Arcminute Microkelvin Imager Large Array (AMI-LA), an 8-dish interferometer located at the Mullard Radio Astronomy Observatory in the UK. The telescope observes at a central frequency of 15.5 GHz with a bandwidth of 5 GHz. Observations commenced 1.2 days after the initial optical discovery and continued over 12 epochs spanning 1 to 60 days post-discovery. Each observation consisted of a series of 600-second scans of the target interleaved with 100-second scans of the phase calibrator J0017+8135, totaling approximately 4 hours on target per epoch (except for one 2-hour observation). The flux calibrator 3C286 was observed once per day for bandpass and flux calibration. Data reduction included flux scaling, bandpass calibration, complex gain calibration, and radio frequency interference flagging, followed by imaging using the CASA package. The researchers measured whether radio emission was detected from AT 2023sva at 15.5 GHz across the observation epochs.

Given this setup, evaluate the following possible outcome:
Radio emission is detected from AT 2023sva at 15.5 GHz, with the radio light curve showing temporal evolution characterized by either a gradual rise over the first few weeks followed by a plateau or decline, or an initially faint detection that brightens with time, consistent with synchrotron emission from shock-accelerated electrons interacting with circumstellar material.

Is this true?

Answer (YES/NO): YES